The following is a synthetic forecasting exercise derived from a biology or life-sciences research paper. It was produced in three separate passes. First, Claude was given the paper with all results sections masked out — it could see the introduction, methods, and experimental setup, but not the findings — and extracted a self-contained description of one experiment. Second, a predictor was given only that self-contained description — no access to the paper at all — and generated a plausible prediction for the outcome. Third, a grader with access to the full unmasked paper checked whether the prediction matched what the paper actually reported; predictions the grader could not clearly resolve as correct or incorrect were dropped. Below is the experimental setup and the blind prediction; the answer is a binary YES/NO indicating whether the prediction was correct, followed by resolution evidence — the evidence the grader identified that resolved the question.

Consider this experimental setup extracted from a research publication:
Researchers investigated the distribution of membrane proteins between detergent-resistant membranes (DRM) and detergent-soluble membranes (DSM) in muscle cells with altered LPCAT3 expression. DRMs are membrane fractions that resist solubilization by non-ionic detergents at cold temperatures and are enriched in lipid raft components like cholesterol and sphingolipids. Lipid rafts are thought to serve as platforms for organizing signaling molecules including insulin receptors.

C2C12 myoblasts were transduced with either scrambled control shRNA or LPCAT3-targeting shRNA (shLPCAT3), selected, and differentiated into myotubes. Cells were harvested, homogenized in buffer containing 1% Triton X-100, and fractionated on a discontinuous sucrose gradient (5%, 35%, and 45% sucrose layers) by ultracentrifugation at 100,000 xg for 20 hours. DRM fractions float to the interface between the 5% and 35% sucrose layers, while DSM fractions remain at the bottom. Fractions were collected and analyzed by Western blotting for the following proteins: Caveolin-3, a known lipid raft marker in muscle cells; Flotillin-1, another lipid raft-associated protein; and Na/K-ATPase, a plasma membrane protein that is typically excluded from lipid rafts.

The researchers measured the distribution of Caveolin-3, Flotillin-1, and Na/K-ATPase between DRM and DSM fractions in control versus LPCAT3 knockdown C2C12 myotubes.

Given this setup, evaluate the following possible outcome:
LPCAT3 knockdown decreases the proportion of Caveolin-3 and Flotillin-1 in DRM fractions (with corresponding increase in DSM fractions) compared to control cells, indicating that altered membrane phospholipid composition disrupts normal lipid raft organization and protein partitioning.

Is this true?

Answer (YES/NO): NO